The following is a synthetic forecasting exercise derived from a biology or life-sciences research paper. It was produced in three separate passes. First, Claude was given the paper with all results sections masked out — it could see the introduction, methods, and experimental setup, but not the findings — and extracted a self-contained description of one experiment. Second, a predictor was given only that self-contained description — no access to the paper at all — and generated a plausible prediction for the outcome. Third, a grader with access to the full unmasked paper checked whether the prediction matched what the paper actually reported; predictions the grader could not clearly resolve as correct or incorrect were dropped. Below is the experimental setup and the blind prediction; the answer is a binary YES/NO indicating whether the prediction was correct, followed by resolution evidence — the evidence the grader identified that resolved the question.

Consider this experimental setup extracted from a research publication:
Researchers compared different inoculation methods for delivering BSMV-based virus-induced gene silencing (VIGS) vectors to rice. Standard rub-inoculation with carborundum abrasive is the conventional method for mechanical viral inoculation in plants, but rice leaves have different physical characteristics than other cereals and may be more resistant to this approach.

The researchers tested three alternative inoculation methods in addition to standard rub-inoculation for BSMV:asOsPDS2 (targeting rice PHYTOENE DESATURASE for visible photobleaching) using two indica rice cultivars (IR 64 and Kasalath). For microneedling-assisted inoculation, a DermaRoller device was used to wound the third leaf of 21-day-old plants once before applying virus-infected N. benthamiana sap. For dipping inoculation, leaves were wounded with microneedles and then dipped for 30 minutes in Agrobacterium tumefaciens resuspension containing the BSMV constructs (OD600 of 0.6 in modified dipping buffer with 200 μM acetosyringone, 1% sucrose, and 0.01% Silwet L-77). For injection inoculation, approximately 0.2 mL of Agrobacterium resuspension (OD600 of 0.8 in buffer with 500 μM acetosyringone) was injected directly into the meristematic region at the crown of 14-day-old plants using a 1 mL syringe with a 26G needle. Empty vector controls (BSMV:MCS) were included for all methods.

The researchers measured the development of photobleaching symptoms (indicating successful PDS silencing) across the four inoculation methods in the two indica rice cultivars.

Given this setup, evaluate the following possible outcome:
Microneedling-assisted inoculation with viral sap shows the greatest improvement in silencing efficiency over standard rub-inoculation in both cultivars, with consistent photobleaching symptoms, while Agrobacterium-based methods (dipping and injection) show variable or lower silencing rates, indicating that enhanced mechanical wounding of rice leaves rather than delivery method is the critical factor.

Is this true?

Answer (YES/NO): NO